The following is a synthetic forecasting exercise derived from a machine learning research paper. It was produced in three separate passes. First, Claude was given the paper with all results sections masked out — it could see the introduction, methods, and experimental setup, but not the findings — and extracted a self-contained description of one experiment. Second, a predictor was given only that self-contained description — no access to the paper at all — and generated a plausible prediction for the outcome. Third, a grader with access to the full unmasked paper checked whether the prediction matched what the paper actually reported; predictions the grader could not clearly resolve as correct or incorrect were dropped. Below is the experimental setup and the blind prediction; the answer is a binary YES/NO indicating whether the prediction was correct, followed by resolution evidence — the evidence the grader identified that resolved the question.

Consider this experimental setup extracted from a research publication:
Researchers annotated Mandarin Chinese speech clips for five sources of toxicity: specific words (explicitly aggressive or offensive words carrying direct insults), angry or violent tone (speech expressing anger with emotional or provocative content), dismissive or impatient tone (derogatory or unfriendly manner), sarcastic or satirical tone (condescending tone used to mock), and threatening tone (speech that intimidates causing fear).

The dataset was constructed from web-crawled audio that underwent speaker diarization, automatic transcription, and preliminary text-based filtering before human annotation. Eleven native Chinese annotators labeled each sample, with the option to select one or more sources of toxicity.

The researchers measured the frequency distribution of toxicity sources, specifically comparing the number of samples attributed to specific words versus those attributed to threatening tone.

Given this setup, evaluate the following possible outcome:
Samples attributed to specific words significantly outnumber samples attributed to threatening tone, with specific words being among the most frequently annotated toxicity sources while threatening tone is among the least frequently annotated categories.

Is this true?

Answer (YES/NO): YES